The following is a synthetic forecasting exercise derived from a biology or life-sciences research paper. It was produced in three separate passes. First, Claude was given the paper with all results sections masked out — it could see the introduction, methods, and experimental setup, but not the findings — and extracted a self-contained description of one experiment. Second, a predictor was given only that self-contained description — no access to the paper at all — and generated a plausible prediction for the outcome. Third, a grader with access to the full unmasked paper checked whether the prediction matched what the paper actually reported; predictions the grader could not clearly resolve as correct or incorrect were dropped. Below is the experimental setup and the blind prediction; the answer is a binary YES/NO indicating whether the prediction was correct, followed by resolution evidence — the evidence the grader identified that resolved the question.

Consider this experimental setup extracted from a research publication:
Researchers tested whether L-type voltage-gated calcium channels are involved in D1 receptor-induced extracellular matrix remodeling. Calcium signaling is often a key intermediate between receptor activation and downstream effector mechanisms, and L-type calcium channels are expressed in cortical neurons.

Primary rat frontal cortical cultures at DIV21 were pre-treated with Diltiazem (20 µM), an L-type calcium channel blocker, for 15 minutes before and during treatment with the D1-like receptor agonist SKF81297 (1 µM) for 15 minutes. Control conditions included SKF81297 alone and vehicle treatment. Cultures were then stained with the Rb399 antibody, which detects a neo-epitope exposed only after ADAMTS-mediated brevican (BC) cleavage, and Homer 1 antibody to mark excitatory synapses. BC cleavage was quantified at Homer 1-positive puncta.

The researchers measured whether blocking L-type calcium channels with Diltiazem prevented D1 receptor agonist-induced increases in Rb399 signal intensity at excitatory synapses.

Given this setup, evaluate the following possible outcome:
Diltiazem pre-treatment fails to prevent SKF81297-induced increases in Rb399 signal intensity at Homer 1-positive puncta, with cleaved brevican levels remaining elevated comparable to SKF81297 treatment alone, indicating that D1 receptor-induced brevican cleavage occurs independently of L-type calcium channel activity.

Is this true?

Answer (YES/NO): NO